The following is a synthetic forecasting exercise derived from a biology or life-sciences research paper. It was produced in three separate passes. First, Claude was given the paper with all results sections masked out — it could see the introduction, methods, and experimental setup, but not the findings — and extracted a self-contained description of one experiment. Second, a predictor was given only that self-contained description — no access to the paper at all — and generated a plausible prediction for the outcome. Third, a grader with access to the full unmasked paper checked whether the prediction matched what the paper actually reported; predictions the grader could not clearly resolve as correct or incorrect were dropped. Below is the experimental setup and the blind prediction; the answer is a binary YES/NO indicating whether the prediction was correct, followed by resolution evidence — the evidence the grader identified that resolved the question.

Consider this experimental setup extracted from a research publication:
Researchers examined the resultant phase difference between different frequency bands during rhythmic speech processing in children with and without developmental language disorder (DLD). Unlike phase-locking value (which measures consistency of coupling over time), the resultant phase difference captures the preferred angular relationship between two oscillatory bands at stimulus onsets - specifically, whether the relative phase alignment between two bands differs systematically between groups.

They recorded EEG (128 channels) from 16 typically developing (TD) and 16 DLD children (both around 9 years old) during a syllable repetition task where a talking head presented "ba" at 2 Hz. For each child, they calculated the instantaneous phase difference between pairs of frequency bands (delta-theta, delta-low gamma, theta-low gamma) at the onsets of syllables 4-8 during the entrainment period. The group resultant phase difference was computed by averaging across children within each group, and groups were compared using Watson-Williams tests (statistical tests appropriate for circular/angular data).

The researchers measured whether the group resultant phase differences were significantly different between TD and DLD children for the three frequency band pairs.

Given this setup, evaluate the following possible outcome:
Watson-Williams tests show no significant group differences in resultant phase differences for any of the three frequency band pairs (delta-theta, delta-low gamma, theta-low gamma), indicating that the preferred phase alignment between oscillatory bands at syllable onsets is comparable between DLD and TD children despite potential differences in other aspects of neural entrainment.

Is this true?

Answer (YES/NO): NO